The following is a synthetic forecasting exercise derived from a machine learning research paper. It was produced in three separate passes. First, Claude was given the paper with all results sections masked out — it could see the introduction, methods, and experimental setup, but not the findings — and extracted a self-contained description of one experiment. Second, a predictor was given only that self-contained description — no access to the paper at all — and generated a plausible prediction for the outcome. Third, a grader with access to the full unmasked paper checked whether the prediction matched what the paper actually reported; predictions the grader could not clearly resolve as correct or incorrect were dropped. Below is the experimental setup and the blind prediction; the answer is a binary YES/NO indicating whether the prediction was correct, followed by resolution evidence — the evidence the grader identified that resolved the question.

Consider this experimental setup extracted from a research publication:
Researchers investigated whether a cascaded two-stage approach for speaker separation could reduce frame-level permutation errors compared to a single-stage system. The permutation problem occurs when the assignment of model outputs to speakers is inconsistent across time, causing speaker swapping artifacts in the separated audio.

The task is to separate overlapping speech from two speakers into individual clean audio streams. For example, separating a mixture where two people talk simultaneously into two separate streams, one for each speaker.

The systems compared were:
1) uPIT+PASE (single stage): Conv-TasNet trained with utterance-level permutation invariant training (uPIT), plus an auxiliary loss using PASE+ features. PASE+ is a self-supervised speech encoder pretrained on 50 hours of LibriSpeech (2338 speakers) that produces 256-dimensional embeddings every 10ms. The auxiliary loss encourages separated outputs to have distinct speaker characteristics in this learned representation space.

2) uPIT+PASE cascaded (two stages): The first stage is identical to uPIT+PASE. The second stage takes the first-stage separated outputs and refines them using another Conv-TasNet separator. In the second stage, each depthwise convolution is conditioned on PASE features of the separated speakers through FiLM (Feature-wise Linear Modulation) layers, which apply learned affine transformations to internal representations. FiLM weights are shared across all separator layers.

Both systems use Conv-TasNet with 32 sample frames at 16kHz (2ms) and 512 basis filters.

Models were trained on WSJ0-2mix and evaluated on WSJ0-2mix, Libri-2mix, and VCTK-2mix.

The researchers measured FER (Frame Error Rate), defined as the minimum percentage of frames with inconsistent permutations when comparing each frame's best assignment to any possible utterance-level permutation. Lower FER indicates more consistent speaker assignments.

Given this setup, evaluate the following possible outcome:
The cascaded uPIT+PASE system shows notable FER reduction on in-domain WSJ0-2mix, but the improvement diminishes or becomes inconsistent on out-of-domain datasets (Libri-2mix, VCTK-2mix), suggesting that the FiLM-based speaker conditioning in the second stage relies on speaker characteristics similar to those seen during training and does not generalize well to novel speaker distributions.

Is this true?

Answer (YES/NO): NO